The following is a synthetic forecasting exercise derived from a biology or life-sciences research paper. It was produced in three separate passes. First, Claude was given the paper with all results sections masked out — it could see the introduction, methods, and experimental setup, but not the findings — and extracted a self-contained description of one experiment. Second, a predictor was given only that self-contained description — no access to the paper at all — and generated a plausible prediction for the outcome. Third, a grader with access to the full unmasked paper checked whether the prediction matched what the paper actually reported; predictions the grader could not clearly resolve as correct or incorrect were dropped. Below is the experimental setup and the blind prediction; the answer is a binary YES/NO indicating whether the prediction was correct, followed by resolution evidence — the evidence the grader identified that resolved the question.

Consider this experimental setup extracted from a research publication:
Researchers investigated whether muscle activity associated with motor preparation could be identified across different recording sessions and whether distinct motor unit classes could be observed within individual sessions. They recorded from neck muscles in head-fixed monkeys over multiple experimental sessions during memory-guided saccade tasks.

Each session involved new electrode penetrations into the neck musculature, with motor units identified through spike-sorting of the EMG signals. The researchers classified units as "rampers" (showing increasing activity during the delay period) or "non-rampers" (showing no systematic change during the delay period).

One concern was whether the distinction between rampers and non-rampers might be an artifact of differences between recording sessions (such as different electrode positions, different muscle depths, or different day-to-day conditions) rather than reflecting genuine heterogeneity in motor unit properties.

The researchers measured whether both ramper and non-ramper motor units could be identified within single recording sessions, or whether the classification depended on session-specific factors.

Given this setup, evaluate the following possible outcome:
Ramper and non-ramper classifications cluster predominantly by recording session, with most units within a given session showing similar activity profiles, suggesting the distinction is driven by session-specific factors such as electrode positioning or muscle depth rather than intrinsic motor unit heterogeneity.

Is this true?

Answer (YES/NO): NO